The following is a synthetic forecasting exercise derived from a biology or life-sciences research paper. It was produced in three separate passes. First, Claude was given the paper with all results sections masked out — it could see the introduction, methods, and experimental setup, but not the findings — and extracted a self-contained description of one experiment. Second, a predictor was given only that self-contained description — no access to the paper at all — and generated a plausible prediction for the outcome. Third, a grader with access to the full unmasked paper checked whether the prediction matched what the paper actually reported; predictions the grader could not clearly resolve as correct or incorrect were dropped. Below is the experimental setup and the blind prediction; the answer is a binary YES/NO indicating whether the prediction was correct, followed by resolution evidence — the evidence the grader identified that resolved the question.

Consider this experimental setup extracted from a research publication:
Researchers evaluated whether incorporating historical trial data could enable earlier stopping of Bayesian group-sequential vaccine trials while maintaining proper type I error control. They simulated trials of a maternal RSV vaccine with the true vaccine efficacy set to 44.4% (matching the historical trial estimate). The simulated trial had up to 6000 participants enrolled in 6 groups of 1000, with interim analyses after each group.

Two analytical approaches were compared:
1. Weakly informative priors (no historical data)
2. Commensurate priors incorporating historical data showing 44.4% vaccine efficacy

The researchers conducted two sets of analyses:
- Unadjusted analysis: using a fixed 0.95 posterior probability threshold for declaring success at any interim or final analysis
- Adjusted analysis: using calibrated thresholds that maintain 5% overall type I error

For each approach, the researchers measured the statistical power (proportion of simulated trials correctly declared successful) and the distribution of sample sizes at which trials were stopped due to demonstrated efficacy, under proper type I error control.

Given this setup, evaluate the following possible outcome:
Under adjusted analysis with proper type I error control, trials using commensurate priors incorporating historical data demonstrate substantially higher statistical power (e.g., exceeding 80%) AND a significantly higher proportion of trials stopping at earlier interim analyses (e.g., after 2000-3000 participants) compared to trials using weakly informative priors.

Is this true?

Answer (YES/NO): NO